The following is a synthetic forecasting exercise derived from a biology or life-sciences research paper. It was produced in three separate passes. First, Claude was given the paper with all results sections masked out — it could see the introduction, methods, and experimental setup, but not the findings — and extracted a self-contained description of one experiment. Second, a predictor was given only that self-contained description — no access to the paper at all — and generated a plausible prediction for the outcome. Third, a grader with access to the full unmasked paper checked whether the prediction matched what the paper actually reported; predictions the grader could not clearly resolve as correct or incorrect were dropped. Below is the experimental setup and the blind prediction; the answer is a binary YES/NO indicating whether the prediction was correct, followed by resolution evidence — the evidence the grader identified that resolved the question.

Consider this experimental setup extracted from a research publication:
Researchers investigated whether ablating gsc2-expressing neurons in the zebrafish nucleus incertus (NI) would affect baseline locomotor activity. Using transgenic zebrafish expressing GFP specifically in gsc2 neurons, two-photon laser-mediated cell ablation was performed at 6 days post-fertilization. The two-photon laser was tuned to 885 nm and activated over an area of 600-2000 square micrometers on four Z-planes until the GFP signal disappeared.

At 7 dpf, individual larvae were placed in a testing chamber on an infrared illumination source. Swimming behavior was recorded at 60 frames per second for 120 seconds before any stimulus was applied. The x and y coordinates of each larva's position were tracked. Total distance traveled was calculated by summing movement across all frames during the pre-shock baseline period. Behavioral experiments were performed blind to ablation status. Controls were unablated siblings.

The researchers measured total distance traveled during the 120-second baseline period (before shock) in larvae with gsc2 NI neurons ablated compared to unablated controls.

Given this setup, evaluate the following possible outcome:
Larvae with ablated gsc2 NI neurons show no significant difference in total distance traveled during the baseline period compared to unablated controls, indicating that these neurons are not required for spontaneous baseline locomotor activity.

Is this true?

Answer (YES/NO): YES